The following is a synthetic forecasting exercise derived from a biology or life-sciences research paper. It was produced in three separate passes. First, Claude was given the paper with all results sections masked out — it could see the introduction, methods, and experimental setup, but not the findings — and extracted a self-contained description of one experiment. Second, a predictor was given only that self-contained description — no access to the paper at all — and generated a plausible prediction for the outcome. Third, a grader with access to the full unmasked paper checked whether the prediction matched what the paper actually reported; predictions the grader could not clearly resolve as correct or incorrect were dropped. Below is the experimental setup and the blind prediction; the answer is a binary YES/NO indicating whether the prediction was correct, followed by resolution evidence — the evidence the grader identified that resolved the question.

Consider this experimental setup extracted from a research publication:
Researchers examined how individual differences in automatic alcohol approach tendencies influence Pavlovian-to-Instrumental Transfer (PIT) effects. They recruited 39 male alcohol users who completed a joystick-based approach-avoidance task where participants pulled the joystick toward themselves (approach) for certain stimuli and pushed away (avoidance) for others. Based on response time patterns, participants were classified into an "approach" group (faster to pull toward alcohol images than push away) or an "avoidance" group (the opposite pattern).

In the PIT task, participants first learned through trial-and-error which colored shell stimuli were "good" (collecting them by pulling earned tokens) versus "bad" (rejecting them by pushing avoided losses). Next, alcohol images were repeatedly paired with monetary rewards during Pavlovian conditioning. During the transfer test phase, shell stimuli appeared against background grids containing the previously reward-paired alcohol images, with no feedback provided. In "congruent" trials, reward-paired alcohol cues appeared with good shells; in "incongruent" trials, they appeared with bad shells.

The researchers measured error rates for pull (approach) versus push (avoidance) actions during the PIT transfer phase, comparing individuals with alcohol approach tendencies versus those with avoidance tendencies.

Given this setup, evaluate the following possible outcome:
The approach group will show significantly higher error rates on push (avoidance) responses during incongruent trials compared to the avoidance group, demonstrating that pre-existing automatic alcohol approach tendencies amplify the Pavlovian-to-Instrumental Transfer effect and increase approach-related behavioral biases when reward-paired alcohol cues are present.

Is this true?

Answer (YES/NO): NO